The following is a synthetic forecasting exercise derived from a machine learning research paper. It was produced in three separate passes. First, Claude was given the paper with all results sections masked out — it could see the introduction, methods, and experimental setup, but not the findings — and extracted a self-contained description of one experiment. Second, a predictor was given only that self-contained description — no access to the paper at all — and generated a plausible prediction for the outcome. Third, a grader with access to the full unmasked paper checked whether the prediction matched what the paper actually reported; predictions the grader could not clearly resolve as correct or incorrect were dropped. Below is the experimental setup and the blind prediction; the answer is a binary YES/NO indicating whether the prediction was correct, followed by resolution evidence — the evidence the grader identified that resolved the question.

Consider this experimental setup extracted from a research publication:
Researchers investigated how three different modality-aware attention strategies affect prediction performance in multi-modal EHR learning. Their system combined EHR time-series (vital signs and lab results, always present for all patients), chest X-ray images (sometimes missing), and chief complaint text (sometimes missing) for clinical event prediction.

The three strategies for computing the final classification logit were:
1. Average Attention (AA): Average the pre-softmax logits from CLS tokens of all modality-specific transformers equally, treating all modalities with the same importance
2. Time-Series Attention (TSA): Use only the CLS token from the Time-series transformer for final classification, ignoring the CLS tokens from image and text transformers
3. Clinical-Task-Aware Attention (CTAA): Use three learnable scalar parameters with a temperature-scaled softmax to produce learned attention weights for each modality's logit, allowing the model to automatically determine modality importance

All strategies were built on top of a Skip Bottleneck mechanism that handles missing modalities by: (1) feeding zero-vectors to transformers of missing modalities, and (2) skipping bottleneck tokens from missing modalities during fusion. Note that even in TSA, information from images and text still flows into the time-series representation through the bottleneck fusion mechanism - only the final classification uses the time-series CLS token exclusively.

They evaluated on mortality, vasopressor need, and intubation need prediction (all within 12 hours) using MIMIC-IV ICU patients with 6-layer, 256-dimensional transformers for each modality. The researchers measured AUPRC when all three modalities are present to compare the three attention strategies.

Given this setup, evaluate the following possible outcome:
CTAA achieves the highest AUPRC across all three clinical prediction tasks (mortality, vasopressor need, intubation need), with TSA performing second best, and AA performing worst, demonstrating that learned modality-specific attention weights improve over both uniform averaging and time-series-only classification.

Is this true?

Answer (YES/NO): NO